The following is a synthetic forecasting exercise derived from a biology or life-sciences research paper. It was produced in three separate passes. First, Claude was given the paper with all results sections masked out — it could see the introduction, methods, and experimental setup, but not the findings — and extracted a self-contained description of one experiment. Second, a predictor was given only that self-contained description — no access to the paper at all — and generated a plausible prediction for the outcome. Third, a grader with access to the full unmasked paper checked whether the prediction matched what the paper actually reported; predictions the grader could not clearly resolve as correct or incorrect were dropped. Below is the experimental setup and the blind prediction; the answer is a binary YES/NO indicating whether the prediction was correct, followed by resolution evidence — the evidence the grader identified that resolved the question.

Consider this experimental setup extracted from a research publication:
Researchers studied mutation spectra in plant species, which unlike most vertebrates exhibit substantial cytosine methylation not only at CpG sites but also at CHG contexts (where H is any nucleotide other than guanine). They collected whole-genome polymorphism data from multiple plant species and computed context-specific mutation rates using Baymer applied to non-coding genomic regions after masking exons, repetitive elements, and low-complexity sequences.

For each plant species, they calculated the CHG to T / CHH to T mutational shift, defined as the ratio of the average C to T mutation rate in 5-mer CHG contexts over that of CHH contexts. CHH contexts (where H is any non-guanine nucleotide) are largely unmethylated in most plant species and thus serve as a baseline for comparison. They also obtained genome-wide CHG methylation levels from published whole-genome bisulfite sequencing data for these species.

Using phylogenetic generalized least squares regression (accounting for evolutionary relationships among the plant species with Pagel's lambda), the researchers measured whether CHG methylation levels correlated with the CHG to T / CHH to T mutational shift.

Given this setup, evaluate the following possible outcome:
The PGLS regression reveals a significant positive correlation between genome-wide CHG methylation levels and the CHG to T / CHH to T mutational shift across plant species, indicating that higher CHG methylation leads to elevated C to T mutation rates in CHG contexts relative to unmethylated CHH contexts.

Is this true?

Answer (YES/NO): NO